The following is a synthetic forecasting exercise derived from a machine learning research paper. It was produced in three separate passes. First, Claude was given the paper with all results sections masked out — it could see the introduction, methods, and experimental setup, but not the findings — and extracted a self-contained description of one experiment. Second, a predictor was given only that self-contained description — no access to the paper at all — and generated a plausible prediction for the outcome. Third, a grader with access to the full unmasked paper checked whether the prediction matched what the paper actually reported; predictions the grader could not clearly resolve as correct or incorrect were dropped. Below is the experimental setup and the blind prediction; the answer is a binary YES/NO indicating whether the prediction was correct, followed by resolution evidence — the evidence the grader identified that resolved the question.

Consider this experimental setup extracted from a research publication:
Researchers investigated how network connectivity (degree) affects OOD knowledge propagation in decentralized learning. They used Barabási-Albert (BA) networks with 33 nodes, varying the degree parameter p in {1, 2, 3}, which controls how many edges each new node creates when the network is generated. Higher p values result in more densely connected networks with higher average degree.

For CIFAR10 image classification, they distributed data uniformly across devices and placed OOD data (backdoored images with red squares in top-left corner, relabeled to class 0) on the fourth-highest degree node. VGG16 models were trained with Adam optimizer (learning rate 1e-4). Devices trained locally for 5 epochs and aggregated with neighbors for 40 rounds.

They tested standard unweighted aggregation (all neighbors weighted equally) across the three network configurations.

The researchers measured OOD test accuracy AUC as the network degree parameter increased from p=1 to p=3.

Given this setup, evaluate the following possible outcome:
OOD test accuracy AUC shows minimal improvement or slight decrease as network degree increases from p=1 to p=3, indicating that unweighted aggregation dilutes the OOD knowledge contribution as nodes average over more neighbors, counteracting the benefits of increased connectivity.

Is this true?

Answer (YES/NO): NO